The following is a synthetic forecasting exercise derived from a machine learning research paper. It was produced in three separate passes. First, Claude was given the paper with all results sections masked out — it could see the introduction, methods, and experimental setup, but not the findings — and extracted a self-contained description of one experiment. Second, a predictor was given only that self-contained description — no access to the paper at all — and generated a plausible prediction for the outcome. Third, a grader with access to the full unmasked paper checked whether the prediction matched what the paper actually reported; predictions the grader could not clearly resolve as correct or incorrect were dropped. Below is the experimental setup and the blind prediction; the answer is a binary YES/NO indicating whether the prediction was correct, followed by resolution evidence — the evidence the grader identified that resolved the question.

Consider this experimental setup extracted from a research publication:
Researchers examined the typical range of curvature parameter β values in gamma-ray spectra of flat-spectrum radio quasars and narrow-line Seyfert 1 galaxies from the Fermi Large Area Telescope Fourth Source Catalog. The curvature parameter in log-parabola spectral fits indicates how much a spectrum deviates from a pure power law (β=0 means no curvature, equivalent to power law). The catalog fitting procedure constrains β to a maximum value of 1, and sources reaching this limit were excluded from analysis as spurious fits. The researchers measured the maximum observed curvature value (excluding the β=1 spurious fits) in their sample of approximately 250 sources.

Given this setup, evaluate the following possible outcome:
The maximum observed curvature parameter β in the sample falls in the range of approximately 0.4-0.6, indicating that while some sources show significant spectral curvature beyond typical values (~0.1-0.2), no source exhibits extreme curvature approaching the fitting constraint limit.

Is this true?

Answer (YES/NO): NO